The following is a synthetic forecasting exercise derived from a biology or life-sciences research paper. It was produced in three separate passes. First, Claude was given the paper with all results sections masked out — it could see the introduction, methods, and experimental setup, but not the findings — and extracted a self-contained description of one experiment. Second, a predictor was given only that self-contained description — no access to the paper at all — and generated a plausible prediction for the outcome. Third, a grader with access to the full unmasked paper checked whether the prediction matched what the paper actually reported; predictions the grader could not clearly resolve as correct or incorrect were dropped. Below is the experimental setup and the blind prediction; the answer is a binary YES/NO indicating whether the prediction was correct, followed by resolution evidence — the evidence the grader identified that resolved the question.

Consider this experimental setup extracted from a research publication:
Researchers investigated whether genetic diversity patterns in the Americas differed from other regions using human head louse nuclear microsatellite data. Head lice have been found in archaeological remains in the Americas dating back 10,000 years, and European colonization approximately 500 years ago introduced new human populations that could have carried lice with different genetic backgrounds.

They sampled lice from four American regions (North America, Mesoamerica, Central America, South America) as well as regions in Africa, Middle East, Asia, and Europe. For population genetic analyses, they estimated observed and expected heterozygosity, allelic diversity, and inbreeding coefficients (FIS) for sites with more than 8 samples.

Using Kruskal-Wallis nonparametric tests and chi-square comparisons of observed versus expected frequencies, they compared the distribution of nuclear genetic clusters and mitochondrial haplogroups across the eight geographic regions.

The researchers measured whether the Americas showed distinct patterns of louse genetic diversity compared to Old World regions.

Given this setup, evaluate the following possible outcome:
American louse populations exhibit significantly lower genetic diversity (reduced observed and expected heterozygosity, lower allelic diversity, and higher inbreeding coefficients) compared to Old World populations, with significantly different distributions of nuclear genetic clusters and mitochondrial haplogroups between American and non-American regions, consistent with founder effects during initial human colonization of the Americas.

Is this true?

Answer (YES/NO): NO